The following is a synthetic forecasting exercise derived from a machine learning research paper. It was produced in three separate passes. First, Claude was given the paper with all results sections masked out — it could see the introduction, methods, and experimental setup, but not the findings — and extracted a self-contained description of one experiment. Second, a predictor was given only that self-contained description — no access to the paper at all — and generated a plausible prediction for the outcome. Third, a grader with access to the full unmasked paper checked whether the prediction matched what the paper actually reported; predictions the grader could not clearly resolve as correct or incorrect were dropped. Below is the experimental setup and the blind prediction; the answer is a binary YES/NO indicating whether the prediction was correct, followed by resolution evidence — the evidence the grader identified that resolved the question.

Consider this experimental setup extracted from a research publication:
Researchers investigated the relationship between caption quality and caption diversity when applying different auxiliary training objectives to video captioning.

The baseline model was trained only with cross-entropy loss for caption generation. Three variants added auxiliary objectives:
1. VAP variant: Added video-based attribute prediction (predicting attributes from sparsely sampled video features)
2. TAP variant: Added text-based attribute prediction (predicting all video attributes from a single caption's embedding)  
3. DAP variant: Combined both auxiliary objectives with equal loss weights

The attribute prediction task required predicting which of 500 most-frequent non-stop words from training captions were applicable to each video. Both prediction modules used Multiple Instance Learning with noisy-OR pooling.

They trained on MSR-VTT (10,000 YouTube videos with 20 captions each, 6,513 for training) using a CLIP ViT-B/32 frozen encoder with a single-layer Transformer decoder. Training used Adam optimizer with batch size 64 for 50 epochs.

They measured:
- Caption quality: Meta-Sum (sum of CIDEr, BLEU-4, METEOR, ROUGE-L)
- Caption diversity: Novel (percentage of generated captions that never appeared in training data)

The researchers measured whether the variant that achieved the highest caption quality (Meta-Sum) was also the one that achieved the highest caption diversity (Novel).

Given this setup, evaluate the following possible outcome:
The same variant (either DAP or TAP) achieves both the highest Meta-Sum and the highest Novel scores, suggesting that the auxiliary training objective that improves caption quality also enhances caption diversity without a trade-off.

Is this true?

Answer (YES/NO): NO